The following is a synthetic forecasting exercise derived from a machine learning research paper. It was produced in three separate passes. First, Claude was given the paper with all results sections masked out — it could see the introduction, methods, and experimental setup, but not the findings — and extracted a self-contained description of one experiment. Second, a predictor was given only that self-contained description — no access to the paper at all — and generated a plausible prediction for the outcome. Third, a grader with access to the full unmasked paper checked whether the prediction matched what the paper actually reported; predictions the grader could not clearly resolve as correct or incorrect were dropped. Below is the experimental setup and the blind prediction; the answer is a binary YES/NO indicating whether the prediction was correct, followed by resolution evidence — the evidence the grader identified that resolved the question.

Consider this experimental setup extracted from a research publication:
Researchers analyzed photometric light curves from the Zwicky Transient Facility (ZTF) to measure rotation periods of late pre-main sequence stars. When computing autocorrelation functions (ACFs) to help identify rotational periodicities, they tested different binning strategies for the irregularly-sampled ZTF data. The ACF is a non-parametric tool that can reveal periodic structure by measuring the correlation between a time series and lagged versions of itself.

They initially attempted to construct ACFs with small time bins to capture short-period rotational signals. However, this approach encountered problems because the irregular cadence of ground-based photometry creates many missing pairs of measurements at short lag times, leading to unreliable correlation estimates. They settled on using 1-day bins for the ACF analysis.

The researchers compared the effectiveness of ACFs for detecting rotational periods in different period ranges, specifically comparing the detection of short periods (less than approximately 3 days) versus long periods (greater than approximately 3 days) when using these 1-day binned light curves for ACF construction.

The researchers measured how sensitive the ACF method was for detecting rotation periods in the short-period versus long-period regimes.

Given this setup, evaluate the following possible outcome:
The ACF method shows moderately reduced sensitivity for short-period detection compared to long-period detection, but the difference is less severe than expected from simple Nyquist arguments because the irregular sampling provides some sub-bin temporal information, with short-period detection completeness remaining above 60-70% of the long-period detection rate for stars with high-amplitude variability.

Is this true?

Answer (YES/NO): NO